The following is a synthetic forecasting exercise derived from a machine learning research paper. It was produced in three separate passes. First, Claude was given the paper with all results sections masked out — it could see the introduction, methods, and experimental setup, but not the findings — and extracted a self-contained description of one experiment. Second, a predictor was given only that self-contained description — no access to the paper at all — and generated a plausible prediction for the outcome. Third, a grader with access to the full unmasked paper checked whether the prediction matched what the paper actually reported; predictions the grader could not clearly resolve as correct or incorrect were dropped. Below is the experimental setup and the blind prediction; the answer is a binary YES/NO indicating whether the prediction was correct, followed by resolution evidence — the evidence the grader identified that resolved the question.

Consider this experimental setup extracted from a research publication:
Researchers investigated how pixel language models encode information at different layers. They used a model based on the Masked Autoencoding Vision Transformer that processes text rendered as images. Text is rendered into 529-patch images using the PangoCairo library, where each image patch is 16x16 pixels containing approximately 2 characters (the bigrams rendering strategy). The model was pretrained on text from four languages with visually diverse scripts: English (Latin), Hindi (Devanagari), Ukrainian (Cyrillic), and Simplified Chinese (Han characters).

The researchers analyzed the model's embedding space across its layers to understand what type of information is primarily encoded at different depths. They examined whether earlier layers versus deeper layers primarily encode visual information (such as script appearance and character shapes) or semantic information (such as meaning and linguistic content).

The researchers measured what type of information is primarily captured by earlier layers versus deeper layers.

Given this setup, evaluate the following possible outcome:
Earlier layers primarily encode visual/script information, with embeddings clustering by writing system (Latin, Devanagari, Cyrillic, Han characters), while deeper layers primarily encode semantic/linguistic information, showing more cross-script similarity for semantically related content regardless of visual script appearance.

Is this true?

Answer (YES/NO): YES